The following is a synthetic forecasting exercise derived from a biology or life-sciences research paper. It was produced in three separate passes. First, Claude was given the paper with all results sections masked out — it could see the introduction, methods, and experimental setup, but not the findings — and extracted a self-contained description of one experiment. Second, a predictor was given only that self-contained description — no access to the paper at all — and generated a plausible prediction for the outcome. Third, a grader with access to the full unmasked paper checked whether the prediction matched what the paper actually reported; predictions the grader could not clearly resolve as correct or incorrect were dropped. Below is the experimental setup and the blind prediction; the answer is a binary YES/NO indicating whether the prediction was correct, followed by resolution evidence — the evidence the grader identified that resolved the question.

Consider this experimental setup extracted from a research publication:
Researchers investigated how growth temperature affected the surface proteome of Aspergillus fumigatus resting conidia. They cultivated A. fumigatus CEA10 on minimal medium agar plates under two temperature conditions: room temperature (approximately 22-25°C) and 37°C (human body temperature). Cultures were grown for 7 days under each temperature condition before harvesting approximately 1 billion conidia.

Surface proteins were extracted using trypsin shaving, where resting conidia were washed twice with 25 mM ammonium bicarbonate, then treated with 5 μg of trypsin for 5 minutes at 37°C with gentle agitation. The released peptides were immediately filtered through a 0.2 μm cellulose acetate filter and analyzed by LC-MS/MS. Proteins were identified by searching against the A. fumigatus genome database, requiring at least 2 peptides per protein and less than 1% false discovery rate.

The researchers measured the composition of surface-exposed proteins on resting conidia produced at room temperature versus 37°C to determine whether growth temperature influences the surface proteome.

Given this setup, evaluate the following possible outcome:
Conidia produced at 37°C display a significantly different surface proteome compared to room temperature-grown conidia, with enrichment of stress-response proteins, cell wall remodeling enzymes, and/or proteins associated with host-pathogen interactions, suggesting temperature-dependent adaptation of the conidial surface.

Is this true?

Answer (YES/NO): NO